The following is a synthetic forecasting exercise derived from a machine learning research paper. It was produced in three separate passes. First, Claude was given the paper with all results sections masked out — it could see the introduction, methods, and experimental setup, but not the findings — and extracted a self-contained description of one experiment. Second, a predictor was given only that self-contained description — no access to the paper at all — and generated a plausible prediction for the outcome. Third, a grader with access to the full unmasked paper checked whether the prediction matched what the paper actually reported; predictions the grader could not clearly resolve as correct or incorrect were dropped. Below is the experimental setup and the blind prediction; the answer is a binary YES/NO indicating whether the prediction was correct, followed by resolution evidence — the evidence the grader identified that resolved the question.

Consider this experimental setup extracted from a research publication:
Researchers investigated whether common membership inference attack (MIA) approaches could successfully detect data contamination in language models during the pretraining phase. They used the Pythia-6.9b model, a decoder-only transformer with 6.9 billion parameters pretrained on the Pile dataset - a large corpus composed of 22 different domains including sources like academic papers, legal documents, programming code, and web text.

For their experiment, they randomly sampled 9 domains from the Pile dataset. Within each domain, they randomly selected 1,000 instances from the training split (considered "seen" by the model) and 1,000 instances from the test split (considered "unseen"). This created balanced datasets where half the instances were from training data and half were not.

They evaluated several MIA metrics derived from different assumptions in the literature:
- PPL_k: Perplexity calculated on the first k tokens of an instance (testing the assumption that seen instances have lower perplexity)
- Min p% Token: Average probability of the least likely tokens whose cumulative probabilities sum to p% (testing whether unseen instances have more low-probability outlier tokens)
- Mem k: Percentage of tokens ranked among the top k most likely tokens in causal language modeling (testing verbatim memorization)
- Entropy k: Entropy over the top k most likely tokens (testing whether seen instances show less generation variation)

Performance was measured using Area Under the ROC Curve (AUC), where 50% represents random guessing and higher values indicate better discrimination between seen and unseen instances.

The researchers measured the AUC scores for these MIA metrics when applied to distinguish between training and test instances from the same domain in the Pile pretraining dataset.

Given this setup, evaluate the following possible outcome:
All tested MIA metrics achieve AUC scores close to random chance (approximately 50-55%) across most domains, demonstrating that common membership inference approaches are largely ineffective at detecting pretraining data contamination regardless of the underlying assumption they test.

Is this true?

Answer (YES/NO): YES